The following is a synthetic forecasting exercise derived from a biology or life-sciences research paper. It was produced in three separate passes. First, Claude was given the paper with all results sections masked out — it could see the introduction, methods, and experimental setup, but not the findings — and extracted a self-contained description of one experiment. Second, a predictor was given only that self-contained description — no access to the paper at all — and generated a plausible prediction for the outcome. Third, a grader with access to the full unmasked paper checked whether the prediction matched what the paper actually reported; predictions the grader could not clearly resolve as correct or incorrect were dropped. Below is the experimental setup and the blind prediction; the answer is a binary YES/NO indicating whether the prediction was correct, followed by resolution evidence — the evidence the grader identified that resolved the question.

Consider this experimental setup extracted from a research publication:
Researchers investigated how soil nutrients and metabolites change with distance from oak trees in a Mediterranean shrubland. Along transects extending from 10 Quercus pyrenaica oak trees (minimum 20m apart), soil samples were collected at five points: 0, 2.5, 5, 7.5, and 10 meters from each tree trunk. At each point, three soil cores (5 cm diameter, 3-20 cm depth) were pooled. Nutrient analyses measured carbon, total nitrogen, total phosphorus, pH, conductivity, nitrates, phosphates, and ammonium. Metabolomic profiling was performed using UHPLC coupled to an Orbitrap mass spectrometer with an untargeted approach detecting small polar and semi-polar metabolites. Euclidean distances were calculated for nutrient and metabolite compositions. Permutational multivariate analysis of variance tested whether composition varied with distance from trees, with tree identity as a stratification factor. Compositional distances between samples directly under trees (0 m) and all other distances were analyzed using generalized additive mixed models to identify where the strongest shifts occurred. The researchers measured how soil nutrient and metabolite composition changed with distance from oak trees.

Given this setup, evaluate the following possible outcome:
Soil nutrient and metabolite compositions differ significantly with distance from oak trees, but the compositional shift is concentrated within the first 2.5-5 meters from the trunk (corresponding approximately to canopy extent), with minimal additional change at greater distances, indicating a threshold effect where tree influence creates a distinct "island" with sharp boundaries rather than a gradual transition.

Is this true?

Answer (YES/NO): NO